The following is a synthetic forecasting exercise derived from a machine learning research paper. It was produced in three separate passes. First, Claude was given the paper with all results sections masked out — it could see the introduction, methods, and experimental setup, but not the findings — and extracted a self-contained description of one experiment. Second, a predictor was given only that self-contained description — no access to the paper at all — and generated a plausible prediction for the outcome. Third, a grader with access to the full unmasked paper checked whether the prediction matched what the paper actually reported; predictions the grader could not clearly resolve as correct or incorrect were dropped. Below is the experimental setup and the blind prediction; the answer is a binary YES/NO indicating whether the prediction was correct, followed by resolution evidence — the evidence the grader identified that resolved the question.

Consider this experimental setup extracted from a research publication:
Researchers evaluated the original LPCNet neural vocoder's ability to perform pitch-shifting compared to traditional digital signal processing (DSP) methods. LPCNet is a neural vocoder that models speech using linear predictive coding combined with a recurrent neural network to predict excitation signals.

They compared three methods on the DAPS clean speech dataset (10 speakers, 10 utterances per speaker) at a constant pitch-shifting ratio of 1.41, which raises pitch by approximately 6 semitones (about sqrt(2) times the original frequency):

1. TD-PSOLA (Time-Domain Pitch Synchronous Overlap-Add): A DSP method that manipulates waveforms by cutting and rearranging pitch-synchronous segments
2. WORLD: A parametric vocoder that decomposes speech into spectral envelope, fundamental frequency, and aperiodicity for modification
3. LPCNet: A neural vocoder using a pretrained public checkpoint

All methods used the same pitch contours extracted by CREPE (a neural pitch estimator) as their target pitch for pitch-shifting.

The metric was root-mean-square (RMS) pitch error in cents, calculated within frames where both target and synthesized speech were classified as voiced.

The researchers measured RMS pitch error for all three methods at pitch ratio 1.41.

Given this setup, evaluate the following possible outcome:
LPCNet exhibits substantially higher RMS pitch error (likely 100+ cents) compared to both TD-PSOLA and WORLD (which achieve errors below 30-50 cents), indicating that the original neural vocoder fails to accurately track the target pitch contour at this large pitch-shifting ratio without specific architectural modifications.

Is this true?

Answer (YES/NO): YES